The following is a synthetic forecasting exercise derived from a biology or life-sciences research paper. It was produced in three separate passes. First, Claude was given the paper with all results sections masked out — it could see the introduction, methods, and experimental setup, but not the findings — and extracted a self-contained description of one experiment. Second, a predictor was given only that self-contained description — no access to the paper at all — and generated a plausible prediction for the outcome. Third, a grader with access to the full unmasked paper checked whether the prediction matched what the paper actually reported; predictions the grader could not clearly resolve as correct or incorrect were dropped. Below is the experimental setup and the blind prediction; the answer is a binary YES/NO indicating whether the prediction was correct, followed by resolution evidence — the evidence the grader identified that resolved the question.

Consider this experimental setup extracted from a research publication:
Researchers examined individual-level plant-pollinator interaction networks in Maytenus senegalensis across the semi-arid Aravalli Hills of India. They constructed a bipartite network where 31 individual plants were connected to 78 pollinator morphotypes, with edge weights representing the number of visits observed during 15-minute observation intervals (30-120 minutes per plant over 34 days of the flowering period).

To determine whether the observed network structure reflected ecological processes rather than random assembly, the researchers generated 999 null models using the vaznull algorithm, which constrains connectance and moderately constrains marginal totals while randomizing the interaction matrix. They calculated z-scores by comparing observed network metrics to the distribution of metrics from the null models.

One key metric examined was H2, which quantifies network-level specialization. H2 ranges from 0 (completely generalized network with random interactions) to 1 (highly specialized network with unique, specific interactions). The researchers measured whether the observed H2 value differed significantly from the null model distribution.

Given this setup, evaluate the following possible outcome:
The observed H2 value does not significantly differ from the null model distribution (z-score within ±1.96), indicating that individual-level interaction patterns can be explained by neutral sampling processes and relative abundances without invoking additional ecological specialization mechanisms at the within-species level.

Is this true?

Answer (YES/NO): NO